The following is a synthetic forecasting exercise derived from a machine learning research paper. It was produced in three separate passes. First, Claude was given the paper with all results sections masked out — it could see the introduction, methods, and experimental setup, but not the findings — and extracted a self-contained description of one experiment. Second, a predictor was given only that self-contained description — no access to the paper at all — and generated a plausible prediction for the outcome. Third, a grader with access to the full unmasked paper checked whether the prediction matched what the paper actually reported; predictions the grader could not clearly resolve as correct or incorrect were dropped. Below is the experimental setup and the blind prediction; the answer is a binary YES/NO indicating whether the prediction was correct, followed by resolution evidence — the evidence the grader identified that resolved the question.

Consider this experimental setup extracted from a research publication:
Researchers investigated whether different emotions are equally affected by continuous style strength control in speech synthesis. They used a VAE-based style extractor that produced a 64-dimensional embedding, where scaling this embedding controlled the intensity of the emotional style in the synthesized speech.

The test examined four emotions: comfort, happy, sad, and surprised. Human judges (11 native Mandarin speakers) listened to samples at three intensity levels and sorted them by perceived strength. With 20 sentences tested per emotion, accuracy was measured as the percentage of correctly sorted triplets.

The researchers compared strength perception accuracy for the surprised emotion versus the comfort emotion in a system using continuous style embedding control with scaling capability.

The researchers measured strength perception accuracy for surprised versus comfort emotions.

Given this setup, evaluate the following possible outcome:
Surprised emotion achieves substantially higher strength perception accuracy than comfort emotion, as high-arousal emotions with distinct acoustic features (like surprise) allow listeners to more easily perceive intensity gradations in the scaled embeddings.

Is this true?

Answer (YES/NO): NO